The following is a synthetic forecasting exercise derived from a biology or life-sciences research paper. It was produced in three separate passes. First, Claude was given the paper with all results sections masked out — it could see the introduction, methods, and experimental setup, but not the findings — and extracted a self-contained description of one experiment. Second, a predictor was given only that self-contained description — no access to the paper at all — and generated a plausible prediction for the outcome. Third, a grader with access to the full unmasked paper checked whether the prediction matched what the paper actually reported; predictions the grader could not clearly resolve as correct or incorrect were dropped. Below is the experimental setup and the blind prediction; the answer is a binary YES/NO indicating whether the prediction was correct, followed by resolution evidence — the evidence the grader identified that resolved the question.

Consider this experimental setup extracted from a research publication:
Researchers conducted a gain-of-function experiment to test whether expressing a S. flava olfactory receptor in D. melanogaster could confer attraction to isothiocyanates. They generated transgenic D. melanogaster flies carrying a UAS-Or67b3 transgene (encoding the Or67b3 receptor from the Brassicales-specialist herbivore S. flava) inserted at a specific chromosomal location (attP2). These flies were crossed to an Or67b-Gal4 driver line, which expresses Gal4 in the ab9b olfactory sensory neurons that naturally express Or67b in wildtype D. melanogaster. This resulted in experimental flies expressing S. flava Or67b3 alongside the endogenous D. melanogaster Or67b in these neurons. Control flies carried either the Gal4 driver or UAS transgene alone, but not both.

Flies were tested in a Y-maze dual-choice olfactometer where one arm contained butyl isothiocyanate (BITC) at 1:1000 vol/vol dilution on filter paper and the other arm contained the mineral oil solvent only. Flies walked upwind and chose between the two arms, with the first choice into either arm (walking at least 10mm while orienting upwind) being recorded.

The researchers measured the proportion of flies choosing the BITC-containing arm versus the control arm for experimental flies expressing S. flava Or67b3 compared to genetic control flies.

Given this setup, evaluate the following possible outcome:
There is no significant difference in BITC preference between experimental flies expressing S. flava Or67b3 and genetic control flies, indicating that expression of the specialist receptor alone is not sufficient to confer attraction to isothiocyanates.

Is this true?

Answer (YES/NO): NO